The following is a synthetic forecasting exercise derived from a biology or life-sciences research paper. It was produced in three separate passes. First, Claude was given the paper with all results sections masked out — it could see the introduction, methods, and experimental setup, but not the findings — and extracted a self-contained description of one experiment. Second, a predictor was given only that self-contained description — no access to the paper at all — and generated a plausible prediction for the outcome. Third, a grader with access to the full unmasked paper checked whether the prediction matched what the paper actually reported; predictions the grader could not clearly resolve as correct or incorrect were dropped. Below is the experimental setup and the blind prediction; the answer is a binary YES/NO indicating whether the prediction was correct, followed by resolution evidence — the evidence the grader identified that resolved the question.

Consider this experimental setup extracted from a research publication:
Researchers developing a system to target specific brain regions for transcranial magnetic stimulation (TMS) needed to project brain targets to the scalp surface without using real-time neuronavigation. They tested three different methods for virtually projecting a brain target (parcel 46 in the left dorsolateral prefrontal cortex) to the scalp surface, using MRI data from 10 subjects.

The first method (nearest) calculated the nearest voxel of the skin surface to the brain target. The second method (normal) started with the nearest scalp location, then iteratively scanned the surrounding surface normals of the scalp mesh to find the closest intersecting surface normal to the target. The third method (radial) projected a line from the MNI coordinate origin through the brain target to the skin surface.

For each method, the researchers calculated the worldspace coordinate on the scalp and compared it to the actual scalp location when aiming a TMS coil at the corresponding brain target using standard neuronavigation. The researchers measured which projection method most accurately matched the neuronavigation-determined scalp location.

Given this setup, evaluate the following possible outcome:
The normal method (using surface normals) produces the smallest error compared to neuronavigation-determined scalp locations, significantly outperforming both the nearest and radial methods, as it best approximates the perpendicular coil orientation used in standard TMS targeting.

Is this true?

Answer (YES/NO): NO